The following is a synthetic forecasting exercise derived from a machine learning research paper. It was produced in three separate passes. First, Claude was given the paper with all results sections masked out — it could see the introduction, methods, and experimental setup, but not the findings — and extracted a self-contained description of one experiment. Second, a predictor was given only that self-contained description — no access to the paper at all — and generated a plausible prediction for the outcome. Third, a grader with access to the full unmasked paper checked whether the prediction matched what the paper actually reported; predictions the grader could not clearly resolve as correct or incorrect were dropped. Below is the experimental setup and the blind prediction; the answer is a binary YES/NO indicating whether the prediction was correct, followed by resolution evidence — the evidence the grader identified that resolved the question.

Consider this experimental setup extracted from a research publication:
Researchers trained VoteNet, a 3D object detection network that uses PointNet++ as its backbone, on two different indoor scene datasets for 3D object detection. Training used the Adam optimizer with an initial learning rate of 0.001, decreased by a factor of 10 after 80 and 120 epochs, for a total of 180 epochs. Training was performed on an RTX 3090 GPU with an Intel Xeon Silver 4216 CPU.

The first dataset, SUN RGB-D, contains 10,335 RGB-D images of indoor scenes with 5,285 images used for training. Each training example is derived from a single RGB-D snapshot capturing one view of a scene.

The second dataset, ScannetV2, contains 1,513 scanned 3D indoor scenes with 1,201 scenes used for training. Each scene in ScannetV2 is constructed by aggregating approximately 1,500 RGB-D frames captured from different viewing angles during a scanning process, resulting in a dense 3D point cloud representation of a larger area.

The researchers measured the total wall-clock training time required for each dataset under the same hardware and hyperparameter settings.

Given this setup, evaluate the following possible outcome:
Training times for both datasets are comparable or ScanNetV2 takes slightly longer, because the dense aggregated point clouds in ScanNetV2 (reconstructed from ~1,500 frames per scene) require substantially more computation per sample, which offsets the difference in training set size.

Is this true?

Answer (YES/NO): NO